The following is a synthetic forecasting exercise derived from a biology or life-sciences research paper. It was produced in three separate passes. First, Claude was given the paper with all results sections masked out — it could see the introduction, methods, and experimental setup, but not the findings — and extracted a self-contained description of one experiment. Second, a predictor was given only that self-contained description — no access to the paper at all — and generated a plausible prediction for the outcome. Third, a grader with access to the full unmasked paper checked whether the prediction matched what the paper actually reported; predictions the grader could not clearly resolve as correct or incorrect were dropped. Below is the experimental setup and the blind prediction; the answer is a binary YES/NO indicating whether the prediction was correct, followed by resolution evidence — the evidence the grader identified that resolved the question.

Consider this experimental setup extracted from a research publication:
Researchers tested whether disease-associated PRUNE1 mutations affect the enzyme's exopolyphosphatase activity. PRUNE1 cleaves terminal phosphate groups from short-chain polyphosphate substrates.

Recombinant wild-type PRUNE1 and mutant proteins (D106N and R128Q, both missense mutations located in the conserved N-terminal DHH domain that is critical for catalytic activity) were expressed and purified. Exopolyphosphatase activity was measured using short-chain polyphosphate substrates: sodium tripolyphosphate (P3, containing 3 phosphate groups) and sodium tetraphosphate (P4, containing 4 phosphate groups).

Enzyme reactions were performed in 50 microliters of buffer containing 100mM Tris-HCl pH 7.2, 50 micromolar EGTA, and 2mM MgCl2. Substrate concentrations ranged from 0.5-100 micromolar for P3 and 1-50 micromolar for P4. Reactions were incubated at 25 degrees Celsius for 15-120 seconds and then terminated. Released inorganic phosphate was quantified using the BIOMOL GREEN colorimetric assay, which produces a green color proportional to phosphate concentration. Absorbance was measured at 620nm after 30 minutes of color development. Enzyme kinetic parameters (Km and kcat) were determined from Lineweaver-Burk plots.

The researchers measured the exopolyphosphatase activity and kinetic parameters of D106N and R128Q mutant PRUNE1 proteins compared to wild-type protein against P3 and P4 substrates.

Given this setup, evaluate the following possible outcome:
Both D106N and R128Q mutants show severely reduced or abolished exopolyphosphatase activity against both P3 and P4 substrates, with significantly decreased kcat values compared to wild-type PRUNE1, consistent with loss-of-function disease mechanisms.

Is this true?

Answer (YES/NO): YES